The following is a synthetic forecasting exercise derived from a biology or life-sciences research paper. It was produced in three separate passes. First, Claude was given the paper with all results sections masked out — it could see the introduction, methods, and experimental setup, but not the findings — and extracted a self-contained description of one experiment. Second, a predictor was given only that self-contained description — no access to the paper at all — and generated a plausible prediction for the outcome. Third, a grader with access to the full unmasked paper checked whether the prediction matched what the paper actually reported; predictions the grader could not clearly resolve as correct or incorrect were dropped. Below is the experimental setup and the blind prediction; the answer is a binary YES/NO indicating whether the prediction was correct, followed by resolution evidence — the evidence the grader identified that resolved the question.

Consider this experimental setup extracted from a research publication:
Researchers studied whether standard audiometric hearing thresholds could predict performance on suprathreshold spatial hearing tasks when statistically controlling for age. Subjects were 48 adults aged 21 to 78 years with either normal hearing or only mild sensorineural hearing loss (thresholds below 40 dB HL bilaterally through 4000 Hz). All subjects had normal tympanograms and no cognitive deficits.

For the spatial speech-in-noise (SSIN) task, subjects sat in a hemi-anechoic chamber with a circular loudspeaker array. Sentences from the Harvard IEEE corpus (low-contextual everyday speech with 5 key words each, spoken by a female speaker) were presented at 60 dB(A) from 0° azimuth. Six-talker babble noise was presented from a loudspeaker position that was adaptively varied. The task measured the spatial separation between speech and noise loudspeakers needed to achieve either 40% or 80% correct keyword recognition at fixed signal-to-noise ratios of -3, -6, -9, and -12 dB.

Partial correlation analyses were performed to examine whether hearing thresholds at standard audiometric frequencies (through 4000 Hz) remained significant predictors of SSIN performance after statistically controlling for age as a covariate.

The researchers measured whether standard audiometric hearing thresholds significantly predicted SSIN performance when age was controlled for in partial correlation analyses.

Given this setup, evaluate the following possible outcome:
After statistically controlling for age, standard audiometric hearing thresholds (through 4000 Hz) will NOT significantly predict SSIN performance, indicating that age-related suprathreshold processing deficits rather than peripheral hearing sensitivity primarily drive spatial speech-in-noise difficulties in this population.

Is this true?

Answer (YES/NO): NO